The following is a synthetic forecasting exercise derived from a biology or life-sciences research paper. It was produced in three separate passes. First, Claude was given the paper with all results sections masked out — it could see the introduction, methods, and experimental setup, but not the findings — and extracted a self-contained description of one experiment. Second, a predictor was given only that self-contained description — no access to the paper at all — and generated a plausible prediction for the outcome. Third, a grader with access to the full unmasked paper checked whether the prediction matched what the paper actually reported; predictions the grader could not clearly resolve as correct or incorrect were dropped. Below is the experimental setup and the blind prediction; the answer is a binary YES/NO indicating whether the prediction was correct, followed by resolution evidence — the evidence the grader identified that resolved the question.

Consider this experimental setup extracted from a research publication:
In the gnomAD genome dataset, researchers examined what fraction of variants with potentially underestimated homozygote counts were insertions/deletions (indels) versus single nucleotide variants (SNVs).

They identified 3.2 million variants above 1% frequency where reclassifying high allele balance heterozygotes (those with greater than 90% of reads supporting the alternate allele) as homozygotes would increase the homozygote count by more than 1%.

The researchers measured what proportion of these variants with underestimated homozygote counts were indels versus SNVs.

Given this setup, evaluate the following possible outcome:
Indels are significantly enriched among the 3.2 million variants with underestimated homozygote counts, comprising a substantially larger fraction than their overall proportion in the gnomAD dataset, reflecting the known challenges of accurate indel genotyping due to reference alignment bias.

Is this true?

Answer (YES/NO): YES